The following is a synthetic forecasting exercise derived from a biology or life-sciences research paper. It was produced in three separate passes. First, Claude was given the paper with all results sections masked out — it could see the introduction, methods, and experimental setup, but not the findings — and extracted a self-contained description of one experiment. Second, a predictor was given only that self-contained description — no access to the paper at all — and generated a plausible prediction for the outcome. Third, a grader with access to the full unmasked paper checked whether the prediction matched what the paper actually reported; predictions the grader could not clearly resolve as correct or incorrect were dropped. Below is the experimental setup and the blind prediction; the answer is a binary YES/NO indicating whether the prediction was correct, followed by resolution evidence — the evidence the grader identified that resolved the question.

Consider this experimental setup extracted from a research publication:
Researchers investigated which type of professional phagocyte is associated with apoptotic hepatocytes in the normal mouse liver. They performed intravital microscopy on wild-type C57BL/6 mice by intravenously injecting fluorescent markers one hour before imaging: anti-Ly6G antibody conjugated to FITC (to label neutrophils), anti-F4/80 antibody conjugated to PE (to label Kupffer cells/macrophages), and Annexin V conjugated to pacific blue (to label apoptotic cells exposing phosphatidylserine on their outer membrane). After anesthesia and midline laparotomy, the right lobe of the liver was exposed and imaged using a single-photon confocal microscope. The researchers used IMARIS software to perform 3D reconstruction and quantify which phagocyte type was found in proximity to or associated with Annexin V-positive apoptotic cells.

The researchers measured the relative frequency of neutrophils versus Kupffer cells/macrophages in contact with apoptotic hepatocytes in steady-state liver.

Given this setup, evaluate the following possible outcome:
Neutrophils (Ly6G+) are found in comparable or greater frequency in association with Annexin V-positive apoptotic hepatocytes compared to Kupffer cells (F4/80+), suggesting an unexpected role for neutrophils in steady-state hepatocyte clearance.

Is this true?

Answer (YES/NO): YES